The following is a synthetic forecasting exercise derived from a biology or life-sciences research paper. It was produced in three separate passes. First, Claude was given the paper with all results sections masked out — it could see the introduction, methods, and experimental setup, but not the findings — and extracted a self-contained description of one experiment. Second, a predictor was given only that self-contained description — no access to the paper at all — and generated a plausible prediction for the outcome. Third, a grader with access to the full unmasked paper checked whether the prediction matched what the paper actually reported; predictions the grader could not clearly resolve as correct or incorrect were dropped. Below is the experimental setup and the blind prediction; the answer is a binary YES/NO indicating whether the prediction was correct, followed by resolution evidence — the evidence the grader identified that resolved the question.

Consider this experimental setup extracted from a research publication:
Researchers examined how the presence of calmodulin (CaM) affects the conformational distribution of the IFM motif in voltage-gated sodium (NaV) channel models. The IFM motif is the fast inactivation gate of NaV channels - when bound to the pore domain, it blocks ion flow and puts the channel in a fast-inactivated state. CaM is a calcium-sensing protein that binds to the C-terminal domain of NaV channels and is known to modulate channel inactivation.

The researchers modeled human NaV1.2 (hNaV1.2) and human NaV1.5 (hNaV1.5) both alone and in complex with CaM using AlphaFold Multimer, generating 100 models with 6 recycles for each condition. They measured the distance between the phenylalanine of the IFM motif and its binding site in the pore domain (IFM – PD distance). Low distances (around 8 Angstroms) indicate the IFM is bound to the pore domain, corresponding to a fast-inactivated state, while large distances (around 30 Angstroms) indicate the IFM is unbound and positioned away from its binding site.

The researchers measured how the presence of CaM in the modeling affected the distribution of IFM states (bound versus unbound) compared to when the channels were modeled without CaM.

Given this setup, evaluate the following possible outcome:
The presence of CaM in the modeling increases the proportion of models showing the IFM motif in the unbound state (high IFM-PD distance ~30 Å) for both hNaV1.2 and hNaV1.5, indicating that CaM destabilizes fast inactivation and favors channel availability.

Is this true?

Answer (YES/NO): YES